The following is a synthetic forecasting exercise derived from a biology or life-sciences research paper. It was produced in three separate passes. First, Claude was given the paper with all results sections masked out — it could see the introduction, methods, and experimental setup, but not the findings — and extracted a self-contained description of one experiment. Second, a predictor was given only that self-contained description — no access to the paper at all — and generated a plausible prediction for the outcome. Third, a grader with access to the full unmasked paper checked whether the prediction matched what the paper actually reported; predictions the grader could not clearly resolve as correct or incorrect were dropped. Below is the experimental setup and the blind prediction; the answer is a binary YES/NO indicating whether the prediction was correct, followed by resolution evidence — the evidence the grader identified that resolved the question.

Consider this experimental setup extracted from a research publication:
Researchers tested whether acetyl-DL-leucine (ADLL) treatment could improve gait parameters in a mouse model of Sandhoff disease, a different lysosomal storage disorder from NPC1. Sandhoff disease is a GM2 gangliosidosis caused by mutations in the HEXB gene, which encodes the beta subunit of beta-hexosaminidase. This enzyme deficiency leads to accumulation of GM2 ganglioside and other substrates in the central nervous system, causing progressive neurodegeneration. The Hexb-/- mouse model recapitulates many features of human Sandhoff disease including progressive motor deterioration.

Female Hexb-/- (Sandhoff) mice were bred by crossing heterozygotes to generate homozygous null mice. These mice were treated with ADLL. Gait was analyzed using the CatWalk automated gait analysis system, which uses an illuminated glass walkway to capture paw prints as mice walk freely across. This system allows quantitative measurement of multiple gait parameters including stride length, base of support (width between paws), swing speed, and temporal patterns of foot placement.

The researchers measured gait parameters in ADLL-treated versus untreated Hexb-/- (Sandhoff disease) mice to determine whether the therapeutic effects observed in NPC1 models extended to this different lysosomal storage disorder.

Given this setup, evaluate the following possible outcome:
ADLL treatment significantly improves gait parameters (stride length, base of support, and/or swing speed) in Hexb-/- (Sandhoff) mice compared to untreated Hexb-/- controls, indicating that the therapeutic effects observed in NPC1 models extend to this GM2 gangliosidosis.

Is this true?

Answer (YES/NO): YES